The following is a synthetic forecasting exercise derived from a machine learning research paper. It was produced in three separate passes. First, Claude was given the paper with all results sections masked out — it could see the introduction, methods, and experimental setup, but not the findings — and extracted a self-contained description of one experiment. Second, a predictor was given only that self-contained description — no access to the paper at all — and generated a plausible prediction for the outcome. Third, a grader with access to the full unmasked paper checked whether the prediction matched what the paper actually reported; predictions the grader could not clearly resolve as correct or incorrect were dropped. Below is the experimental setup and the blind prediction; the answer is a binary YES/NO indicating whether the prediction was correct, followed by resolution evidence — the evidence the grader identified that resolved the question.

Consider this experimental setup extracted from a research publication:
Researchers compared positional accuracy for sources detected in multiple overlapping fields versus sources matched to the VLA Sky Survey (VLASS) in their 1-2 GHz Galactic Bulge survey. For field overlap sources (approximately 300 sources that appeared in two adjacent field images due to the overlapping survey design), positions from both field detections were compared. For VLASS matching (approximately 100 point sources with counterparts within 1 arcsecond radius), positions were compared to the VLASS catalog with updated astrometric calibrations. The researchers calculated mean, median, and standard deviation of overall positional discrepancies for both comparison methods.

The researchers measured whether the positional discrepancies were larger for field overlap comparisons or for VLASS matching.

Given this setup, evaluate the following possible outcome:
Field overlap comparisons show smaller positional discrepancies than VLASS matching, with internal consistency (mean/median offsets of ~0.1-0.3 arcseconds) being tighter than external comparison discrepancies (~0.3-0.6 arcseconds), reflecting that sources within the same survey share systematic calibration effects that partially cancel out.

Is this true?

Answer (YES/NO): YES